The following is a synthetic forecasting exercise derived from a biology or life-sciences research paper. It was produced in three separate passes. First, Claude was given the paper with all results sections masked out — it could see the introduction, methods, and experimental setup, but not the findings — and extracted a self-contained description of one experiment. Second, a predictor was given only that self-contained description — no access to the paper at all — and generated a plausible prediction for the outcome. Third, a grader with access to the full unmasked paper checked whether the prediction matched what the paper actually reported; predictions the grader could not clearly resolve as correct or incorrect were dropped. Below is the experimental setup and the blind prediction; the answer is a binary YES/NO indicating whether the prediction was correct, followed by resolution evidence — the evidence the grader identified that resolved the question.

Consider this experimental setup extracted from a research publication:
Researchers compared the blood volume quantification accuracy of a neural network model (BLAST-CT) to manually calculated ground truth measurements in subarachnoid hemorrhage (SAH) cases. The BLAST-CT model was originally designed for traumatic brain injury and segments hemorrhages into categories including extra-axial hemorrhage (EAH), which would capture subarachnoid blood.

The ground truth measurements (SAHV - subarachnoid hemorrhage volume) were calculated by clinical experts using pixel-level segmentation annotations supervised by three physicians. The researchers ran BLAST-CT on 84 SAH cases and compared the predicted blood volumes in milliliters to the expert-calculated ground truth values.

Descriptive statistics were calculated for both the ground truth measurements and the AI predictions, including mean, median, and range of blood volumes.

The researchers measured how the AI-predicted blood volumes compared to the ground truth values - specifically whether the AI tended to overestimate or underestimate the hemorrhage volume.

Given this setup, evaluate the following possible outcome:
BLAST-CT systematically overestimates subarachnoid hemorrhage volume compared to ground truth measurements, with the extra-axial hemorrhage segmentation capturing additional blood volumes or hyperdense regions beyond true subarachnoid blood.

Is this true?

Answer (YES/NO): NO